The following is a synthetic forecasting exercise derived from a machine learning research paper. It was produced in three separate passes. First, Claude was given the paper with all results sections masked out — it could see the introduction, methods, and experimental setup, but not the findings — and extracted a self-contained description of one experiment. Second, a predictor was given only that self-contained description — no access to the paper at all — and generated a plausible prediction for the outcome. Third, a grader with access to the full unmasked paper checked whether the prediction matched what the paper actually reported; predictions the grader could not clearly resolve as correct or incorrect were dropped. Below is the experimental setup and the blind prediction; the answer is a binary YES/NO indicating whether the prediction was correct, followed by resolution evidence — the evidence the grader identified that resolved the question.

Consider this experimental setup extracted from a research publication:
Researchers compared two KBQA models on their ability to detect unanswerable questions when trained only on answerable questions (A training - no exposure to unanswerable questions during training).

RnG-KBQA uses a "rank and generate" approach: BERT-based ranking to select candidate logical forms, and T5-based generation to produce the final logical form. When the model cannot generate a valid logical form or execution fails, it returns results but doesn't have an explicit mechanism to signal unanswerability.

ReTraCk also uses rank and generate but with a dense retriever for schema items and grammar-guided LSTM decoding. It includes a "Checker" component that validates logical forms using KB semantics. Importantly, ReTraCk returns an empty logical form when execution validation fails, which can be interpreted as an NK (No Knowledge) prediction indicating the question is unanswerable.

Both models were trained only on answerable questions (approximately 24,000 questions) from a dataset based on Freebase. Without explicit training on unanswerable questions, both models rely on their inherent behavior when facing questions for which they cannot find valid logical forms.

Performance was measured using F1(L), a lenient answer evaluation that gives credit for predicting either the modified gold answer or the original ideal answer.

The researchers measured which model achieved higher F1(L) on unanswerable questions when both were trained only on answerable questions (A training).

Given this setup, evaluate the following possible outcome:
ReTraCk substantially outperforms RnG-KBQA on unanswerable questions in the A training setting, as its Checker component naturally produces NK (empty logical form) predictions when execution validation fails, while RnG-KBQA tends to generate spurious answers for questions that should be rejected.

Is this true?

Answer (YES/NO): YES